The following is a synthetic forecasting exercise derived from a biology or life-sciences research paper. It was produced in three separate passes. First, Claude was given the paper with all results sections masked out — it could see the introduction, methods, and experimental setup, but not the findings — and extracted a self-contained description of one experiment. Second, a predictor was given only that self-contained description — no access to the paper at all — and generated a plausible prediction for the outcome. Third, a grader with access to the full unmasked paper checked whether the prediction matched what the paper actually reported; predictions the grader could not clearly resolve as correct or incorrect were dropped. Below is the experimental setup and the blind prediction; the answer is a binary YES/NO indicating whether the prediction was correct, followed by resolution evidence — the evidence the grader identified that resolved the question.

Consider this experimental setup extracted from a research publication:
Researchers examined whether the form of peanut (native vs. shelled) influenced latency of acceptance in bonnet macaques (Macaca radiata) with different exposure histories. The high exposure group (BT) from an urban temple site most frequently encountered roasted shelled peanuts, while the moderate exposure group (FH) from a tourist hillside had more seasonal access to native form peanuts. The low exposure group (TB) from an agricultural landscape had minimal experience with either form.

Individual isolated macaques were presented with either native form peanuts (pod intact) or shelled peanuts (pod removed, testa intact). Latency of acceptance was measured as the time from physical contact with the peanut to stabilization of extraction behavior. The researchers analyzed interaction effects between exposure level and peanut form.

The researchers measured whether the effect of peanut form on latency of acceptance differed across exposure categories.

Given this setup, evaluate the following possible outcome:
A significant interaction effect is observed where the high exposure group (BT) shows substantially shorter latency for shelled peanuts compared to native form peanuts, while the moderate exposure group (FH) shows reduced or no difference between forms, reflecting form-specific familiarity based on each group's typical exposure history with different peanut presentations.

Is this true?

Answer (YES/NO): NO